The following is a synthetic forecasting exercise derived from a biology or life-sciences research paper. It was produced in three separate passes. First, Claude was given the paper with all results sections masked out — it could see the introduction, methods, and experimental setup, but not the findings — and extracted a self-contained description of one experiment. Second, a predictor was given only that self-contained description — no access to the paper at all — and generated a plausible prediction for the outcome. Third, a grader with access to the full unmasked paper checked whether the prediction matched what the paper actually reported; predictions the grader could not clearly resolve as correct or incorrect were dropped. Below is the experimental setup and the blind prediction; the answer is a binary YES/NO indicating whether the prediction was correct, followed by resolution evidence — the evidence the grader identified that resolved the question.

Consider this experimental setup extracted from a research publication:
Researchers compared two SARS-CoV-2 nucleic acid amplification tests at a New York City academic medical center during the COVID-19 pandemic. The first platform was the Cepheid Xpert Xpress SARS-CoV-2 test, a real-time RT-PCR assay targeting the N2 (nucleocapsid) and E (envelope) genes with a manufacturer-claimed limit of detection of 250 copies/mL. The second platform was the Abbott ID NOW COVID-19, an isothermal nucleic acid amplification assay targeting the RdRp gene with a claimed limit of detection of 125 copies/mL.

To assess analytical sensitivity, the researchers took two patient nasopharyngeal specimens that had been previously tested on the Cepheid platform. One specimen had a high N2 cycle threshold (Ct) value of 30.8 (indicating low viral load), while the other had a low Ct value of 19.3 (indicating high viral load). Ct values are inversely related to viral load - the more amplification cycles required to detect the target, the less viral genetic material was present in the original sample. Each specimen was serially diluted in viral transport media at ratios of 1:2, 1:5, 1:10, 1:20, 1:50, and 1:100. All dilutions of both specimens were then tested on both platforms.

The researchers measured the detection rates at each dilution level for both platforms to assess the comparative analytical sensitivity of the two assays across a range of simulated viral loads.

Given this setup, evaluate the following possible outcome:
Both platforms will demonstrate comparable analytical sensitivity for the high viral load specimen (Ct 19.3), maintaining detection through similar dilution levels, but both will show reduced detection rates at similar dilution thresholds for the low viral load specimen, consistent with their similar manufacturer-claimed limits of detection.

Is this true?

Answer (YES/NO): NO